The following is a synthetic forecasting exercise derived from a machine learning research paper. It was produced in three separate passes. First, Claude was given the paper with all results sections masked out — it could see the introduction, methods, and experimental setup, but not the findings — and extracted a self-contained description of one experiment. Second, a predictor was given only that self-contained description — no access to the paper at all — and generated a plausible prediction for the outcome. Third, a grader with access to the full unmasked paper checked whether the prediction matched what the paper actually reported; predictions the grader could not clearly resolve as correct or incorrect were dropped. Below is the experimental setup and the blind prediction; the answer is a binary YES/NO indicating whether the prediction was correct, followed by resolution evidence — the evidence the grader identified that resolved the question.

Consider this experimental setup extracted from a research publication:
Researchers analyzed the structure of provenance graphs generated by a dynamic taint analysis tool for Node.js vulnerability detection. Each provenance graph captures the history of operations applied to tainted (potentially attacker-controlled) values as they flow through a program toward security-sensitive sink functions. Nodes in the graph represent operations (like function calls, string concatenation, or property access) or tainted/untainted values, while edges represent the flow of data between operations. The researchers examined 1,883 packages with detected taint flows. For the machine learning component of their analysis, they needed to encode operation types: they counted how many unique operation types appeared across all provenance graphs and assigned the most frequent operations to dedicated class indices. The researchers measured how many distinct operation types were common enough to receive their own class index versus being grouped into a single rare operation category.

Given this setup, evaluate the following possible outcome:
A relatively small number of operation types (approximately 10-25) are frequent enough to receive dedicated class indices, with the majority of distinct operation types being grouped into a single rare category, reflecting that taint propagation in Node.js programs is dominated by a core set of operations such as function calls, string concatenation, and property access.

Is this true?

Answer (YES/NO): NO